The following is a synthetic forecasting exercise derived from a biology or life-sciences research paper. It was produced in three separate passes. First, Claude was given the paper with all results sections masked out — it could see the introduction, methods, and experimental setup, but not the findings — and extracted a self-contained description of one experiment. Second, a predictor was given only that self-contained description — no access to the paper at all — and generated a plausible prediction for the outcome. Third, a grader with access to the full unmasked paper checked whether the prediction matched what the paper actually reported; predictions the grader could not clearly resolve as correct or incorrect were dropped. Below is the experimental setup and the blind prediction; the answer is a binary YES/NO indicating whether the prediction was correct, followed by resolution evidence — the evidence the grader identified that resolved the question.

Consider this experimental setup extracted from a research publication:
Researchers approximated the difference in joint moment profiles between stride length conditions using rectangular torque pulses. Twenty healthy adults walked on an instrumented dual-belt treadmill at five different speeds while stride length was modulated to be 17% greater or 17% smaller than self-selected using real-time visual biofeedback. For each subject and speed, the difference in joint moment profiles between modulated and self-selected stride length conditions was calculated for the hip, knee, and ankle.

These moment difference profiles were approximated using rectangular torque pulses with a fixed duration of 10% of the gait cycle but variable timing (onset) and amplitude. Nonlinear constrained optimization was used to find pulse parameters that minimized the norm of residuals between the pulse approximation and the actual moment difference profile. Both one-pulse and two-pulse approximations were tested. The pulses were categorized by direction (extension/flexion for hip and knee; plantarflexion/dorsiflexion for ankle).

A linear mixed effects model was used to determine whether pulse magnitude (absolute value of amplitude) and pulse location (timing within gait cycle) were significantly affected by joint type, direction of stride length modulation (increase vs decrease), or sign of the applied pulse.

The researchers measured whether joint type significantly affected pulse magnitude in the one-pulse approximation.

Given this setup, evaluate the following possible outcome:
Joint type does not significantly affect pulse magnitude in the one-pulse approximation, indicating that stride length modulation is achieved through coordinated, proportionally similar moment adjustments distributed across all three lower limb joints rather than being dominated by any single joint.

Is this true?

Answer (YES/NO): NO